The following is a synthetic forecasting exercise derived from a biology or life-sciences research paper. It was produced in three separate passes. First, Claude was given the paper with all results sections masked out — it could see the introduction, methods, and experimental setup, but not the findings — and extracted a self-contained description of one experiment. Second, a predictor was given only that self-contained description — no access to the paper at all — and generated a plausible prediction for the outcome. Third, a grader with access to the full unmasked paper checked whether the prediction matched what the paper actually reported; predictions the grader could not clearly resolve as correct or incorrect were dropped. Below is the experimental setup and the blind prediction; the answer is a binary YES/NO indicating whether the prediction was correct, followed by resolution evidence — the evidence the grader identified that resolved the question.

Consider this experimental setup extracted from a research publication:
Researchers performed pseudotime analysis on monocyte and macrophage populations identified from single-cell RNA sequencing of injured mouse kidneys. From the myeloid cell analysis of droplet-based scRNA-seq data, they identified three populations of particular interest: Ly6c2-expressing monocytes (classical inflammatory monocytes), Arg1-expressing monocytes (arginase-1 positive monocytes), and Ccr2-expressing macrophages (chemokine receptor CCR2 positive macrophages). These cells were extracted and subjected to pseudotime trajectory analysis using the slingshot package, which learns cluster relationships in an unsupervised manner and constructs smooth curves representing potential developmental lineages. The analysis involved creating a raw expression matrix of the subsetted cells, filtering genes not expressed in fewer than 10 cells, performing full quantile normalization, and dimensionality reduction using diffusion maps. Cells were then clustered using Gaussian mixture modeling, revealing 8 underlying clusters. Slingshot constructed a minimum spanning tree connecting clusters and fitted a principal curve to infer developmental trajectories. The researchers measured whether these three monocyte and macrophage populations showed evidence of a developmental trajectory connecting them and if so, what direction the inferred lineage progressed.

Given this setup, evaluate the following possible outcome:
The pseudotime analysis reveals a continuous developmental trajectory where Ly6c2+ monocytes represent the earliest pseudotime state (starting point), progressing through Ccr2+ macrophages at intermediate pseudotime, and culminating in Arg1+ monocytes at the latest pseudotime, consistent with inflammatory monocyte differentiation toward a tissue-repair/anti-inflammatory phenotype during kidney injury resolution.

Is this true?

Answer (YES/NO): NO